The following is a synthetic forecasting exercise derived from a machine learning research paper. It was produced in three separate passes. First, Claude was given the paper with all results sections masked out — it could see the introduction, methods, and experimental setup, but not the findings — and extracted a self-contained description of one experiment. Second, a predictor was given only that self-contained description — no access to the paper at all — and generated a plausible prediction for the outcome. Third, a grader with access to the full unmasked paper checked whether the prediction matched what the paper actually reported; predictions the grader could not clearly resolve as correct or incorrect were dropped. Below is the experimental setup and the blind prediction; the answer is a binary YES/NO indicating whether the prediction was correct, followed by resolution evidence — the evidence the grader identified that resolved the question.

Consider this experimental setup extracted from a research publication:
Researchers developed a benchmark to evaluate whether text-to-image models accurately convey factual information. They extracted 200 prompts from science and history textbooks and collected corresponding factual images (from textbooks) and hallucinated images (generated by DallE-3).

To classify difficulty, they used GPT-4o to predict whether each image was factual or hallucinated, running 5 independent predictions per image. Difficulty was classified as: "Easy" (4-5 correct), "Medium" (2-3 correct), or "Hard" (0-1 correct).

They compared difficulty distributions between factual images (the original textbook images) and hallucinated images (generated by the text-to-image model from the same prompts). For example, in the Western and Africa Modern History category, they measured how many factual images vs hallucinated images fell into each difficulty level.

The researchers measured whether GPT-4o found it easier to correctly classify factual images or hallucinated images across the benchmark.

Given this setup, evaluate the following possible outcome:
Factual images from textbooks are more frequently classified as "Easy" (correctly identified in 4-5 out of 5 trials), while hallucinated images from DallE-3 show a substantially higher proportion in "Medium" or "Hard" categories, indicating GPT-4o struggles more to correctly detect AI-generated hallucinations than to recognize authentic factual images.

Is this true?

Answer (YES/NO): YES